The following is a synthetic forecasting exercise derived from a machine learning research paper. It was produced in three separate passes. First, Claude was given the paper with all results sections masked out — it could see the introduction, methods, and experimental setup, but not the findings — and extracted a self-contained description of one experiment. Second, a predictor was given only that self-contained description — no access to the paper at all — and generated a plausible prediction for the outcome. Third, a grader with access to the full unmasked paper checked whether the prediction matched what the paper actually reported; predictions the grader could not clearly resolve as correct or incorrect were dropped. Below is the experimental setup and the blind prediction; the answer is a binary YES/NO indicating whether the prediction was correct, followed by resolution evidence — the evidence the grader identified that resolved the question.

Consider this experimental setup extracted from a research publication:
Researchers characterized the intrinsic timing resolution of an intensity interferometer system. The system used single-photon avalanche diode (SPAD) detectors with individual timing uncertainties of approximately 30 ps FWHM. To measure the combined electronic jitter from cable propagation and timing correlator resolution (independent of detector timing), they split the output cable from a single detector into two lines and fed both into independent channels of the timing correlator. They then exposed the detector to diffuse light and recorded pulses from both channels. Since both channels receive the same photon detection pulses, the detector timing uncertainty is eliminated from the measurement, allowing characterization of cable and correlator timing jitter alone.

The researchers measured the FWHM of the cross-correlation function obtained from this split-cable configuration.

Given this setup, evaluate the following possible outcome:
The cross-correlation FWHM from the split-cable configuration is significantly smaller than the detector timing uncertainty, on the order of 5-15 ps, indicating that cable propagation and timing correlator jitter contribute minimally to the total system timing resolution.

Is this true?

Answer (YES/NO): NO